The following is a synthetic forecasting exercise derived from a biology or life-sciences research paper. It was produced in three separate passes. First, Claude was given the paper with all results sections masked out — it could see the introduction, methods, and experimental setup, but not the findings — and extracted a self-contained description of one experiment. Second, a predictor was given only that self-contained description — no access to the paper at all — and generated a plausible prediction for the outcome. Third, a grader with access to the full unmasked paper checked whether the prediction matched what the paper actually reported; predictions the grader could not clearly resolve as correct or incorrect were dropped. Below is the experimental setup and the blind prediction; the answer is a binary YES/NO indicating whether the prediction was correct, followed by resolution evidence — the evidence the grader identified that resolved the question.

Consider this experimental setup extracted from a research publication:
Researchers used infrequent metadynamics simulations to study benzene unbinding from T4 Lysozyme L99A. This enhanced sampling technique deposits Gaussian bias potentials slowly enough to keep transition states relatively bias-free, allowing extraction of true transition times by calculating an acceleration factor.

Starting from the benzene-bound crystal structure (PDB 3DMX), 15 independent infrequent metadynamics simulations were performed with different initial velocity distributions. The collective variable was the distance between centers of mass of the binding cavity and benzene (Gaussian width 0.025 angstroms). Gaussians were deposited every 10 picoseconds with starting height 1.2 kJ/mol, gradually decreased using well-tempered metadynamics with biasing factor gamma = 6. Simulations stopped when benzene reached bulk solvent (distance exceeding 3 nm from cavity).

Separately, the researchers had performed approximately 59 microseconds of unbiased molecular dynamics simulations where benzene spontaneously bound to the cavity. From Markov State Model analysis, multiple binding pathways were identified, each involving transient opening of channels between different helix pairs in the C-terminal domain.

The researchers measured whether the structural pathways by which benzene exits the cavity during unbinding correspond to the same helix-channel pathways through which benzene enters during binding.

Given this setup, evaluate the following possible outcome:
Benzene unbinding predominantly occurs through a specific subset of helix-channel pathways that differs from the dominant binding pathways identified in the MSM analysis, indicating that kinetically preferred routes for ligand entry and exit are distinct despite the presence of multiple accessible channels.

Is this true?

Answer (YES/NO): NO